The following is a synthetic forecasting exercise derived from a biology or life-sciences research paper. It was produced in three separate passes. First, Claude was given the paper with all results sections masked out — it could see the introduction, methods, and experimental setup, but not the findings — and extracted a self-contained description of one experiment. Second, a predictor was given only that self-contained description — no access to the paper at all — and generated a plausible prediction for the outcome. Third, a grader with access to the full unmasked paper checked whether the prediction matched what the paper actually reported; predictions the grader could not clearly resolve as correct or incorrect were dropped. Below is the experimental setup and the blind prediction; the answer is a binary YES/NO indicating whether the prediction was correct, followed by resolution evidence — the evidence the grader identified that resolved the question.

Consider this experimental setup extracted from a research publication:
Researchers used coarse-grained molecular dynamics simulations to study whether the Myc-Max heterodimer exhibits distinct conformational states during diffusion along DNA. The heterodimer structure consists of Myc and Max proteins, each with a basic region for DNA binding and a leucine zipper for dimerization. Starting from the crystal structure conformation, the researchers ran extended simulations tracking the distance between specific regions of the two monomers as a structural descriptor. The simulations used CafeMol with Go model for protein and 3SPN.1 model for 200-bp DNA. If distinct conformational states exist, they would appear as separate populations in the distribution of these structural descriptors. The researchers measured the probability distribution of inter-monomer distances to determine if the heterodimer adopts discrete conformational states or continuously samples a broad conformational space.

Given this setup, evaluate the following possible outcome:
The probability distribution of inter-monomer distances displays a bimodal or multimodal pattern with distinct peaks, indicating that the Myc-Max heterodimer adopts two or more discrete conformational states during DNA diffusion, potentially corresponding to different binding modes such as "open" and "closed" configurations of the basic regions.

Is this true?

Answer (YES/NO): YES